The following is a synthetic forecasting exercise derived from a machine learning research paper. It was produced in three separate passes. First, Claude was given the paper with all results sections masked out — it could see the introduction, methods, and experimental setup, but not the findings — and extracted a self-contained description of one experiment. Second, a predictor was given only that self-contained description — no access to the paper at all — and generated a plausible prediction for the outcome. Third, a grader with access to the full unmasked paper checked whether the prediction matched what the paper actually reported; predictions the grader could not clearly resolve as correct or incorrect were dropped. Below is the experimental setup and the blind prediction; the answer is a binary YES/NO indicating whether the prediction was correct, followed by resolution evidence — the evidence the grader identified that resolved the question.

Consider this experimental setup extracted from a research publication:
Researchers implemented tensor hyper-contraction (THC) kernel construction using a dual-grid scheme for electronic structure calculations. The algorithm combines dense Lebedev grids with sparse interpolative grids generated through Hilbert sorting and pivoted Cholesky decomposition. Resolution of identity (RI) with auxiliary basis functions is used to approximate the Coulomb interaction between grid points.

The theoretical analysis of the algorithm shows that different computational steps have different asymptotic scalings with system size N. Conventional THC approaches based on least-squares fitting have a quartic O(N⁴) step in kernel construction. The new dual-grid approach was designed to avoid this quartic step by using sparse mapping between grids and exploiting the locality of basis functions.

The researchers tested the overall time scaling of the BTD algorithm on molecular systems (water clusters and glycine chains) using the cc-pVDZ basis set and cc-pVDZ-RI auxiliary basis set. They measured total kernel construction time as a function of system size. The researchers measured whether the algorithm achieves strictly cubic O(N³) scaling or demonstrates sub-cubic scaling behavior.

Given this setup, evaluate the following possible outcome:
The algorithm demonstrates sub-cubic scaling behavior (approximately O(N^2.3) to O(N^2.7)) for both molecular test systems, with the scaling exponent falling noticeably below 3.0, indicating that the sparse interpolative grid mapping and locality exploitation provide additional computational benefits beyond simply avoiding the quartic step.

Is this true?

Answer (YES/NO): YES